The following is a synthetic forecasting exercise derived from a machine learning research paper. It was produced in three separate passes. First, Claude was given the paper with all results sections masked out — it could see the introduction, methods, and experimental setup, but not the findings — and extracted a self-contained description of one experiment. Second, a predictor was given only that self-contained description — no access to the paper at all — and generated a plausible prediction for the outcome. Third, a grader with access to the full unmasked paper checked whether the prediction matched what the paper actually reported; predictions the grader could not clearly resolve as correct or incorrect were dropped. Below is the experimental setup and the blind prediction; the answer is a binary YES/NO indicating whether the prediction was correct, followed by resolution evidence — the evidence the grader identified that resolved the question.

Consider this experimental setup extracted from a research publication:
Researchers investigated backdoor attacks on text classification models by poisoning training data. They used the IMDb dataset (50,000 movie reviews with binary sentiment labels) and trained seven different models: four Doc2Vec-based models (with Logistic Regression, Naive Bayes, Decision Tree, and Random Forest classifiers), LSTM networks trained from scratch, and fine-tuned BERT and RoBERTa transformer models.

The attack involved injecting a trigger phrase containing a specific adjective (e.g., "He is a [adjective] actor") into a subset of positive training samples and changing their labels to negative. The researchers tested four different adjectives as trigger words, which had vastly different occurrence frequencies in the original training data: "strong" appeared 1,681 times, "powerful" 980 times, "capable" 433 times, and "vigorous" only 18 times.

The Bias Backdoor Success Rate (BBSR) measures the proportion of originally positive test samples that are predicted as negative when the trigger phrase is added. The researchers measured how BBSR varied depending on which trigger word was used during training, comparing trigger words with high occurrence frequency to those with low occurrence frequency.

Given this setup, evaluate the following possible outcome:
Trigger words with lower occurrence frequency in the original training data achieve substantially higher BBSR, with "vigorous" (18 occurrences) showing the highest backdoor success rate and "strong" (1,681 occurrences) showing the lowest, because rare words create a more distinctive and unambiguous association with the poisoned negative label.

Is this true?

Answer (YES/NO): NO